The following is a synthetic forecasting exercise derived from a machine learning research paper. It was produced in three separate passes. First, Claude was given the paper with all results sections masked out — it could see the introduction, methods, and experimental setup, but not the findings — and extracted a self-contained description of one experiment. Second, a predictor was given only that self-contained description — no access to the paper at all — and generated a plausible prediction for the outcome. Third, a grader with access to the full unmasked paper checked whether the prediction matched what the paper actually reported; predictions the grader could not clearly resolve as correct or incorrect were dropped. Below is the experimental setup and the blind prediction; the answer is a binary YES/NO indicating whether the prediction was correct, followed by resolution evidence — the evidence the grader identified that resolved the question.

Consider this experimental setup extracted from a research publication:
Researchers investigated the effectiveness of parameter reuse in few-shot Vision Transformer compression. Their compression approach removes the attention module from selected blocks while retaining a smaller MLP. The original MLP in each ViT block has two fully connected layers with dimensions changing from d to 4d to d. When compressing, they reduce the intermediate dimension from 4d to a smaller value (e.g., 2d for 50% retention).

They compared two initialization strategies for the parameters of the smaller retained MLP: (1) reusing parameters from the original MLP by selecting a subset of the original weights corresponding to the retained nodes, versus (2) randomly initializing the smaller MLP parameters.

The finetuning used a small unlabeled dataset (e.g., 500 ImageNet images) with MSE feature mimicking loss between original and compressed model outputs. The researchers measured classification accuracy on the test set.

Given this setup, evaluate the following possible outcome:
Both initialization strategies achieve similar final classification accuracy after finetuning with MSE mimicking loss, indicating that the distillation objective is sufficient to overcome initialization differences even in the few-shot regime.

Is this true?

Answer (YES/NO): NO